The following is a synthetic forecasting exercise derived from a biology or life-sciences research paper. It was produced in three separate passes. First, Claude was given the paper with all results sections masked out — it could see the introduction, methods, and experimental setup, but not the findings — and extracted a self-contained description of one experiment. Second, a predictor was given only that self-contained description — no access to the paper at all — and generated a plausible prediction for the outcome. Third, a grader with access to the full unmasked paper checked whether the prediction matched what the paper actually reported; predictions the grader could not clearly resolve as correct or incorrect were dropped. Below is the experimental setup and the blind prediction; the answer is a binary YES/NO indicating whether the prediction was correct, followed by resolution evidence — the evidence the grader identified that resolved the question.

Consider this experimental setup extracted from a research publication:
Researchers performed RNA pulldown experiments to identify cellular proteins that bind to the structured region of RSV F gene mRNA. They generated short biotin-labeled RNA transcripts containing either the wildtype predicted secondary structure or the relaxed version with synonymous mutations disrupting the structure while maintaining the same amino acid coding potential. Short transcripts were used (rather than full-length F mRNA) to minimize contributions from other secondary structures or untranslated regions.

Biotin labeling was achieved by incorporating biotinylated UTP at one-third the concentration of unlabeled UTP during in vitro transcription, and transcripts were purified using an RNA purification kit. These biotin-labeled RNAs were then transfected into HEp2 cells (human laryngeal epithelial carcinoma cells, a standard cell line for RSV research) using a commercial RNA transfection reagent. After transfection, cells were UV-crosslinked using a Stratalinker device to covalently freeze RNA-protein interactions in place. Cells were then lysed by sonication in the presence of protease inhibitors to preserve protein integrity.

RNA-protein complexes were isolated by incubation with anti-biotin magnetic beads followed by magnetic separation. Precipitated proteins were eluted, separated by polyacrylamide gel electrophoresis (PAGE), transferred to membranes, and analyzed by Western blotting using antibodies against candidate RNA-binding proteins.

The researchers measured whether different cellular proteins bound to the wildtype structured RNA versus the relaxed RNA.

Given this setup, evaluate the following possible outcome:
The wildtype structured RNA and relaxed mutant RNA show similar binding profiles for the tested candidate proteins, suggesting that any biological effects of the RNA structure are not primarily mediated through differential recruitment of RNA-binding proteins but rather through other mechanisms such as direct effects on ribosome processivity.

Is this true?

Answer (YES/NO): NO